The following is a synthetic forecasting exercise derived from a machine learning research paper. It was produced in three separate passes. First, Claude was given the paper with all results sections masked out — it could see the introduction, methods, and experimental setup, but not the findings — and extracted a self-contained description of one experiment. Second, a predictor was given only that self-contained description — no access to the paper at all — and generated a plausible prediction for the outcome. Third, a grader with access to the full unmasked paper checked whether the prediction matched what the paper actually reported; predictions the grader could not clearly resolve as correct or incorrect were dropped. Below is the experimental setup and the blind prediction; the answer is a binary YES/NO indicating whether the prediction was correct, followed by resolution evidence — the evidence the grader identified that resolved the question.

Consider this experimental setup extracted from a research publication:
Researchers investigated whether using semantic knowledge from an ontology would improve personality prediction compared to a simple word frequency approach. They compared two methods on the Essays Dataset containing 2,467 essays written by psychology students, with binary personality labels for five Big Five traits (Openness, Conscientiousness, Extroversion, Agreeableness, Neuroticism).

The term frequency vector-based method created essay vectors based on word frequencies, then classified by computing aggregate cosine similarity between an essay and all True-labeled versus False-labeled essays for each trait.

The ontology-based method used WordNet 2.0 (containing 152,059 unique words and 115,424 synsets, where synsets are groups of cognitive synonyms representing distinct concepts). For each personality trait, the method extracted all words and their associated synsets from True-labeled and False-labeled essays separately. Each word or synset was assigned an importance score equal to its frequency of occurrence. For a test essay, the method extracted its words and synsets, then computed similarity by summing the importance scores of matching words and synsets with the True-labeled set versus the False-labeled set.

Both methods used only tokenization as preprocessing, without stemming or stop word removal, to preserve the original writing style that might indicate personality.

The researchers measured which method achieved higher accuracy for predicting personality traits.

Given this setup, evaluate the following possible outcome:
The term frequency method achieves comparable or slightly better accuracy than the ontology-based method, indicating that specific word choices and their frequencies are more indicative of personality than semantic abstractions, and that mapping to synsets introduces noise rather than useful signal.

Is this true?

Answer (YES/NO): NO